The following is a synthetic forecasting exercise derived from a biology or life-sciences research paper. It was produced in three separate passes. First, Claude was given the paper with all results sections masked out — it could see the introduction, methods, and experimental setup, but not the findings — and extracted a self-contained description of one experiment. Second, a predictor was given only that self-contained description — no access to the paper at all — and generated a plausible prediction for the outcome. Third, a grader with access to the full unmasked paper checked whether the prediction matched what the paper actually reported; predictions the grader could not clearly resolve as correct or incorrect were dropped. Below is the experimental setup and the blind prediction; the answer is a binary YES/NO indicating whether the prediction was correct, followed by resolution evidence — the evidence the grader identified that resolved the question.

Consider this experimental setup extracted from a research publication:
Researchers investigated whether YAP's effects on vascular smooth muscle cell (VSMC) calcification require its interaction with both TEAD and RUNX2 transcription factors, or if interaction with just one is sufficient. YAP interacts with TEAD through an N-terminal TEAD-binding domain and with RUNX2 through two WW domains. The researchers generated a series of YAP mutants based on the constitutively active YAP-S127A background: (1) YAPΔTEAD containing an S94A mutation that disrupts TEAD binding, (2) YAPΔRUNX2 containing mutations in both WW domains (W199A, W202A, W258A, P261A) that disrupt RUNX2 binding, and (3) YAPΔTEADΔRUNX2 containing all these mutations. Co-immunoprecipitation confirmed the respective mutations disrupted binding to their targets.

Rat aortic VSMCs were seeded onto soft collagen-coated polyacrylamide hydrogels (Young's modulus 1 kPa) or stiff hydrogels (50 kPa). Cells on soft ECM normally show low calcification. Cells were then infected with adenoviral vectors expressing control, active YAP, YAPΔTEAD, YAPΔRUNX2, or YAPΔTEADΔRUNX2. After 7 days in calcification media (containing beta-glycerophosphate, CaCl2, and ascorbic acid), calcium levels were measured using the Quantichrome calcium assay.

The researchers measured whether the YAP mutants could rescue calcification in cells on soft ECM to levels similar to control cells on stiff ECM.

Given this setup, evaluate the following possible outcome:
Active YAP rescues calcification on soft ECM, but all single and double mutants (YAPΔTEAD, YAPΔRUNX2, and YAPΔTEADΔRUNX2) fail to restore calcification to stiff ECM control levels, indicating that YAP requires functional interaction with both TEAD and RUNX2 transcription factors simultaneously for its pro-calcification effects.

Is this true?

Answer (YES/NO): NO